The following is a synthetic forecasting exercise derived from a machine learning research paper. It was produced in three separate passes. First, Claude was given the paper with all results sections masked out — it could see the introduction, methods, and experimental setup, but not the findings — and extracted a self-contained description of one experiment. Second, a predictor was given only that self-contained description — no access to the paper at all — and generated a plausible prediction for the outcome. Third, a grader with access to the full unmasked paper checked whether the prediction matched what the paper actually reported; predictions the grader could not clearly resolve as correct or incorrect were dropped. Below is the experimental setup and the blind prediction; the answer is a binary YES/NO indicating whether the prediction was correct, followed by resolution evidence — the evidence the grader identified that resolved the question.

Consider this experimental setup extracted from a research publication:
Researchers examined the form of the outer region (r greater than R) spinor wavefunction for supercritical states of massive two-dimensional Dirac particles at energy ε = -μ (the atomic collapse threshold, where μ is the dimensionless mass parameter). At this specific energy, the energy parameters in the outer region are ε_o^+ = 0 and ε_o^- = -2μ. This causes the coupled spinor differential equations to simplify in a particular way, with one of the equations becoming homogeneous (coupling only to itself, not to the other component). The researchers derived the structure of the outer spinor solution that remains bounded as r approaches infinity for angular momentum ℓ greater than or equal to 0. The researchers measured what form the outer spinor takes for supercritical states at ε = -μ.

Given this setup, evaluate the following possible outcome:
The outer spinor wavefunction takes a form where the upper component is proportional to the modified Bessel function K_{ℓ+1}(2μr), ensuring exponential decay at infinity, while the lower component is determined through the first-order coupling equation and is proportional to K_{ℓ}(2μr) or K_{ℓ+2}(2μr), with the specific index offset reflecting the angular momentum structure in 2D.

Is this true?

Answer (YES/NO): NO